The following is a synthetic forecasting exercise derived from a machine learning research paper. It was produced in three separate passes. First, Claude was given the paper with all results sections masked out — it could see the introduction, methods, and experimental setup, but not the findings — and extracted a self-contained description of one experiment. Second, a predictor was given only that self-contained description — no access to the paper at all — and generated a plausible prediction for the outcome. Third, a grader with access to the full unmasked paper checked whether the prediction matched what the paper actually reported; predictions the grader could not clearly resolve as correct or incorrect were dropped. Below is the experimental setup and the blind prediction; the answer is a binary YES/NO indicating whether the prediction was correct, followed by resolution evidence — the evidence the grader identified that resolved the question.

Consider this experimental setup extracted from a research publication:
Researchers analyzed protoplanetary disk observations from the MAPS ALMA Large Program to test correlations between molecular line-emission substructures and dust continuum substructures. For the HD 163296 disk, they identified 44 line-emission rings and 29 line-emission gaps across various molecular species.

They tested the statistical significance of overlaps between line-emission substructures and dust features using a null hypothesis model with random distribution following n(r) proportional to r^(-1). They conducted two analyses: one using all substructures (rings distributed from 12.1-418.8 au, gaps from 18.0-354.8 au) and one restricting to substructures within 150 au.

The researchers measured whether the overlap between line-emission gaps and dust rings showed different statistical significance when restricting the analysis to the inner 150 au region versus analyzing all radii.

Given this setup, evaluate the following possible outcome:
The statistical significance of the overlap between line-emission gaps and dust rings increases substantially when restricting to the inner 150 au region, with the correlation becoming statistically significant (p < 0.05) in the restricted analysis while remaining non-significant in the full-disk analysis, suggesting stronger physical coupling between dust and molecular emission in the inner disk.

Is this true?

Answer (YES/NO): YES